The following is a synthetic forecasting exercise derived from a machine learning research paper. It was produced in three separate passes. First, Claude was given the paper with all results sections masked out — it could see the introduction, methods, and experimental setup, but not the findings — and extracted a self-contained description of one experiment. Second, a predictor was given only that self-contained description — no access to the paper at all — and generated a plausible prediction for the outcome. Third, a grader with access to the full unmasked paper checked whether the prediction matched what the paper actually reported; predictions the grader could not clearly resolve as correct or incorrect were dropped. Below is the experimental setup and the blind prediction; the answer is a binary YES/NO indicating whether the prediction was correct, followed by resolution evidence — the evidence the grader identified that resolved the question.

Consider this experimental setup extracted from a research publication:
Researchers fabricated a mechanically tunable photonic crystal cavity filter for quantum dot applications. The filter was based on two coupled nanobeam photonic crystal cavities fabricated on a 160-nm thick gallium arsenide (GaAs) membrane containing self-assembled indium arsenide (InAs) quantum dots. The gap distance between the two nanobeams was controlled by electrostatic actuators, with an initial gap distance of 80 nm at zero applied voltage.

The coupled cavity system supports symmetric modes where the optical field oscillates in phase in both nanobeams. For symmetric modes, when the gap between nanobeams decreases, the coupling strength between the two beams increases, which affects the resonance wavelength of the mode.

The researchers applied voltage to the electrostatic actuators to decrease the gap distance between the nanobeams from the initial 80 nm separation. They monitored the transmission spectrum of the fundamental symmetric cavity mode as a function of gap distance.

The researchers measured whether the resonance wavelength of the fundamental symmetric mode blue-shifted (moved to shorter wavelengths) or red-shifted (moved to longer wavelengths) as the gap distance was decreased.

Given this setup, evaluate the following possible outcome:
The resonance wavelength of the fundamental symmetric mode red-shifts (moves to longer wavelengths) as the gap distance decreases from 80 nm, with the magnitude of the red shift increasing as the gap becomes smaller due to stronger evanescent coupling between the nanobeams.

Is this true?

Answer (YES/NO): YES